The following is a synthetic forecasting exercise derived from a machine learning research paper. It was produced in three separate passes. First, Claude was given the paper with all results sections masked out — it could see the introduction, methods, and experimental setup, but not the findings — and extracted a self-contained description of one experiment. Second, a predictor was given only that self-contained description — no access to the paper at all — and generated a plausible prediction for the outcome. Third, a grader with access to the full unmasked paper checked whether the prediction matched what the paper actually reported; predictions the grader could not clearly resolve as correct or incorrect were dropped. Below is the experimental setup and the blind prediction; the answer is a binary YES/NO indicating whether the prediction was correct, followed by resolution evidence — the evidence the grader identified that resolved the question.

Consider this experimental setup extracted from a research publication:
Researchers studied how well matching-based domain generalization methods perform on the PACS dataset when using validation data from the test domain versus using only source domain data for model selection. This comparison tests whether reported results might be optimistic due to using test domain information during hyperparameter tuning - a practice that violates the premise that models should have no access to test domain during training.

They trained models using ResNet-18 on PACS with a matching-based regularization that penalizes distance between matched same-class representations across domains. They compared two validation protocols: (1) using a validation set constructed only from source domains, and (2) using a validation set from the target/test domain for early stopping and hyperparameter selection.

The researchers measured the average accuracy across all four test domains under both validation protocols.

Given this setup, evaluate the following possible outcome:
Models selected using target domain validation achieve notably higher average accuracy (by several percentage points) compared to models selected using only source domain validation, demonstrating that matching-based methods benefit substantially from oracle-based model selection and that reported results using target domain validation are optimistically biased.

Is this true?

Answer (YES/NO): NO